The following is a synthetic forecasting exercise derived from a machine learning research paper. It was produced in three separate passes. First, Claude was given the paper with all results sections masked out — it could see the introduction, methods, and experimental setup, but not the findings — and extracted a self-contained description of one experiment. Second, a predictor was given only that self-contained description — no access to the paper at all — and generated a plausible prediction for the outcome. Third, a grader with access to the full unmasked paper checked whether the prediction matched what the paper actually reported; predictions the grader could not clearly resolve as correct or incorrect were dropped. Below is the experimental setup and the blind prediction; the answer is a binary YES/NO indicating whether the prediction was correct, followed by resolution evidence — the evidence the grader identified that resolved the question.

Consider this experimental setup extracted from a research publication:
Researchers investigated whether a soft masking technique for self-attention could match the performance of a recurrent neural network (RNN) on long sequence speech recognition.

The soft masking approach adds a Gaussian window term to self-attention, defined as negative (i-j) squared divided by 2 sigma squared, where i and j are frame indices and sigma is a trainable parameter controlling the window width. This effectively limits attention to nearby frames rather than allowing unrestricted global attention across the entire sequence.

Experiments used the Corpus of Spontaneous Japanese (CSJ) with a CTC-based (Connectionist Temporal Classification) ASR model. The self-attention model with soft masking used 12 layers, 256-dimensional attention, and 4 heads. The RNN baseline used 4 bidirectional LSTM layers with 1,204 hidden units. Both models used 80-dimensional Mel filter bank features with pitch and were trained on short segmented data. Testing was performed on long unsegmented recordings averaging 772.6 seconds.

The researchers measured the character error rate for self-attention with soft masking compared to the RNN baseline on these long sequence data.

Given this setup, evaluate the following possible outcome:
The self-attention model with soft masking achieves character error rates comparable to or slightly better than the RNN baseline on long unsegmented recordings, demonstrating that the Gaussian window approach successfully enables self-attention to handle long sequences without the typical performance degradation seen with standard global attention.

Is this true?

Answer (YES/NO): YES